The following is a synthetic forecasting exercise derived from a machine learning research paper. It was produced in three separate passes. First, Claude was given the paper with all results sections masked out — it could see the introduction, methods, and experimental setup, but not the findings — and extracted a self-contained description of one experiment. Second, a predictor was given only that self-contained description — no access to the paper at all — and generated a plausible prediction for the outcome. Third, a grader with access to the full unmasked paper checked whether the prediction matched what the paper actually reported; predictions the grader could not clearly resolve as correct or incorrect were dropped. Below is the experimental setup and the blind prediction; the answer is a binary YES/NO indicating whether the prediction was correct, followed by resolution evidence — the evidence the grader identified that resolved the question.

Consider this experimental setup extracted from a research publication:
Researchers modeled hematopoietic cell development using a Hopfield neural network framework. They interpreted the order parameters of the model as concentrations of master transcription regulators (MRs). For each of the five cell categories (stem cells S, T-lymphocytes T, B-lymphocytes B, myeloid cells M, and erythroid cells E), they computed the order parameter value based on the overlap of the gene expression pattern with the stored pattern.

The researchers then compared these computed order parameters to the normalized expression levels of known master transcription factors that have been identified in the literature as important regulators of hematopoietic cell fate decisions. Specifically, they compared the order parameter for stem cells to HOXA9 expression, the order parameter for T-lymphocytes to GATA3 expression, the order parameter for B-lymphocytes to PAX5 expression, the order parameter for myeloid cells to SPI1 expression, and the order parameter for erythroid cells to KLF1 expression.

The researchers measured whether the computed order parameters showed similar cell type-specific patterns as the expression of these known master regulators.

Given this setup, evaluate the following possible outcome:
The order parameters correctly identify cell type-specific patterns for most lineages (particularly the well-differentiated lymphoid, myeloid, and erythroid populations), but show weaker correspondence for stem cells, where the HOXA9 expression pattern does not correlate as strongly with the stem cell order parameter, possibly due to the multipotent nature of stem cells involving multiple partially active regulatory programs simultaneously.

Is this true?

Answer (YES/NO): NO